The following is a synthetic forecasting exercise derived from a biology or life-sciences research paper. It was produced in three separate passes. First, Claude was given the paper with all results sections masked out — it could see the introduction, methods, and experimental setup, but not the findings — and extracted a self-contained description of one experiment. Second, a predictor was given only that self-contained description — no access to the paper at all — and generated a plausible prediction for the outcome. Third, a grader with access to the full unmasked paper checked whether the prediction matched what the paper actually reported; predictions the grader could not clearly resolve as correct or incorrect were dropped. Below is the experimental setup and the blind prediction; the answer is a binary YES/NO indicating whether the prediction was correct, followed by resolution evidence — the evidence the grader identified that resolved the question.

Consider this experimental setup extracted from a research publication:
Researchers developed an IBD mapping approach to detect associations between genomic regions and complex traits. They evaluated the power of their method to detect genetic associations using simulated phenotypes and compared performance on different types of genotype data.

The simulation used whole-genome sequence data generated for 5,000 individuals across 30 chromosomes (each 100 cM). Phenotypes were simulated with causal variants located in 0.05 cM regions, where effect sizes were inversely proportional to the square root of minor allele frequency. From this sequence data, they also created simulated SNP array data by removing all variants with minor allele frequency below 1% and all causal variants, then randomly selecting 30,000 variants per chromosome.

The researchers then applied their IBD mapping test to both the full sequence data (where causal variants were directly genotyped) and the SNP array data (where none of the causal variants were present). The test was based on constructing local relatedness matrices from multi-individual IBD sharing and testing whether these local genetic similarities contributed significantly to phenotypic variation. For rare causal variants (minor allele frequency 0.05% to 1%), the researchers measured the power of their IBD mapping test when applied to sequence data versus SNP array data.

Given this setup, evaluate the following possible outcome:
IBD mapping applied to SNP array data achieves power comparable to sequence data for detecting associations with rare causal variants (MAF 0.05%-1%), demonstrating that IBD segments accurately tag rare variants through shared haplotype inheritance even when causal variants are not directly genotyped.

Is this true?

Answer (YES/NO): YES